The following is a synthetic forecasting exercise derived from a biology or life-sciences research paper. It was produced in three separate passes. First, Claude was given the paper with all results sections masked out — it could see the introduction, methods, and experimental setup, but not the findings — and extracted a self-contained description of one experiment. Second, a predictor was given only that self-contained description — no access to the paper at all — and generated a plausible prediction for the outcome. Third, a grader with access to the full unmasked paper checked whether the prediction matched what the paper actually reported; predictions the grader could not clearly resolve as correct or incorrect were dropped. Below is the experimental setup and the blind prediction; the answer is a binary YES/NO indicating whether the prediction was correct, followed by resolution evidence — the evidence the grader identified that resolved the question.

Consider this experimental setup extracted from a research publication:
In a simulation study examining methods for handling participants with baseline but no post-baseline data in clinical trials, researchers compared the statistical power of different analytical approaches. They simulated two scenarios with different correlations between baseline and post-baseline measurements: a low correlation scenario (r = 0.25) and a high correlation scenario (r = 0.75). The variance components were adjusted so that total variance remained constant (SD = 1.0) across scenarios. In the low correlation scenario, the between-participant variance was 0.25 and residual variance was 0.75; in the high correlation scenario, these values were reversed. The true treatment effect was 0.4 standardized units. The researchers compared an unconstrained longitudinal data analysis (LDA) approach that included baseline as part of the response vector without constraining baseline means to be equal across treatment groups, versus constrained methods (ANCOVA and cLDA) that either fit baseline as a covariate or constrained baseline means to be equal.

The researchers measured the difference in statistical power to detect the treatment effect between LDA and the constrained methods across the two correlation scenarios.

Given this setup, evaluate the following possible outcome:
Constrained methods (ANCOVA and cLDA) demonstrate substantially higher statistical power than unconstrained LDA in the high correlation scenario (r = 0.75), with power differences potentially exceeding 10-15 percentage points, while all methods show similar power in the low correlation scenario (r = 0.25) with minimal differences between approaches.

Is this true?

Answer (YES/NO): NO